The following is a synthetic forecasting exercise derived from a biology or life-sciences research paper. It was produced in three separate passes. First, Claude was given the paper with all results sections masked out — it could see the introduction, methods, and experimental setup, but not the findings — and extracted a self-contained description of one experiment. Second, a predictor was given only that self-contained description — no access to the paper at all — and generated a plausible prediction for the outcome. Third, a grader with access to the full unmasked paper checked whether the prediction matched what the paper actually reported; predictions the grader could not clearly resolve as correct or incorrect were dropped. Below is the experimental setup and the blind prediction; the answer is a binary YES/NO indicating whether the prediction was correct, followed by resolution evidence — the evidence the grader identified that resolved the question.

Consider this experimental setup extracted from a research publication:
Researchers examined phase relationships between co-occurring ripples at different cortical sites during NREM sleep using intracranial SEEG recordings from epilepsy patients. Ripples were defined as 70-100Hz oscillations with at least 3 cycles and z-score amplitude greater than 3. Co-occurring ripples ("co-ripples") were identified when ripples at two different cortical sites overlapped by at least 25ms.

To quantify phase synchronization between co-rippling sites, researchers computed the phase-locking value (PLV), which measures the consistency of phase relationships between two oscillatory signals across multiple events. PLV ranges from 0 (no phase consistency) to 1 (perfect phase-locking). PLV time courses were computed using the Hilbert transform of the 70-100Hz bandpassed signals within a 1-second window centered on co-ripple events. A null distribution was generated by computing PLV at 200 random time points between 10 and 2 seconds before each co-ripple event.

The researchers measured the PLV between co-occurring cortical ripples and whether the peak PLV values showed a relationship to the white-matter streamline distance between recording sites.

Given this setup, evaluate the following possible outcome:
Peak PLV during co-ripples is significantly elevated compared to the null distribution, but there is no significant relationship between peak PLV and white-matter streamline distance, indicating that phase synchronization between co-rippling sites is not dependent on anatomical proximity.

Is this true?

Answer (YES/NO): YES